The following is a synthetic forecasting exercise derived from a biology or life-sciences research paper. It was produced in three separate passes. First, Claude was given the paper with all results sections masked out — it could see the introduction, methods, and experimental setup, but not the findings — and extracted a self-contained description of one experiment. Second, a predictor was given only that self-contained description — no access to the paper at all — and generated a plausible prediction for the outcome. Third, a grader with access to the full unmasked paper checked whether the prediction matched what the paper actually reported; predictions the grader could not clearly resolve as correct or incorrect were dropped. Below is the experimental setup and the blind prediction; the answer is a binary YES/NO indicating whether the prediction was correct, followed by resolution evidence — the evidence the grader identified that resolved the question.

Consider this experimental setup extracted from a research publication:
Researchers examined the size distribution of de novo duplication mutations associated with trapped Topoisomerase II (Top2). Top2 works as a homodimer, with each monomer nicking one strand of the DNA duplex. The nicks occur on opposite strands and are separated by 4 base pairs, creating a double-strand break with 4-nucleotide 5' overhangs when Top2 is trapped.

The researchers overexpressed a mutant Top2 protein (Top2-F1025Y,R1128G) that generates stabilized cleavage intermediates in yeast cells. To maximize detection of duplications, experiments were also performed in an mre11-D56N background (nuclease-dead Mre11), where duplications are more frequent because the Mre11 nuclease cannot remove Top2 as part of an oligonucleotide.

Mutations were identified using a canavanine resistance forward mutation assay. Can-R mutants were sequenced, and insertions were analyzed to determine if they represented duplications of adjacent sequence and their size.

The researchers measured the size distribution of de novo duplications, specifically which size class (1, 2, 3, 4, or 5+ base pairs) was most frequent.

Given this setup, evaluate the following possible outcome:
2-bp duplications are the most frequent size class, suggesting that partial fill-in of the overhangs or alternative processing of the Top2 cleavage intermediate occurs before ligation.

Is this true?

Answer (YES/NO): NO